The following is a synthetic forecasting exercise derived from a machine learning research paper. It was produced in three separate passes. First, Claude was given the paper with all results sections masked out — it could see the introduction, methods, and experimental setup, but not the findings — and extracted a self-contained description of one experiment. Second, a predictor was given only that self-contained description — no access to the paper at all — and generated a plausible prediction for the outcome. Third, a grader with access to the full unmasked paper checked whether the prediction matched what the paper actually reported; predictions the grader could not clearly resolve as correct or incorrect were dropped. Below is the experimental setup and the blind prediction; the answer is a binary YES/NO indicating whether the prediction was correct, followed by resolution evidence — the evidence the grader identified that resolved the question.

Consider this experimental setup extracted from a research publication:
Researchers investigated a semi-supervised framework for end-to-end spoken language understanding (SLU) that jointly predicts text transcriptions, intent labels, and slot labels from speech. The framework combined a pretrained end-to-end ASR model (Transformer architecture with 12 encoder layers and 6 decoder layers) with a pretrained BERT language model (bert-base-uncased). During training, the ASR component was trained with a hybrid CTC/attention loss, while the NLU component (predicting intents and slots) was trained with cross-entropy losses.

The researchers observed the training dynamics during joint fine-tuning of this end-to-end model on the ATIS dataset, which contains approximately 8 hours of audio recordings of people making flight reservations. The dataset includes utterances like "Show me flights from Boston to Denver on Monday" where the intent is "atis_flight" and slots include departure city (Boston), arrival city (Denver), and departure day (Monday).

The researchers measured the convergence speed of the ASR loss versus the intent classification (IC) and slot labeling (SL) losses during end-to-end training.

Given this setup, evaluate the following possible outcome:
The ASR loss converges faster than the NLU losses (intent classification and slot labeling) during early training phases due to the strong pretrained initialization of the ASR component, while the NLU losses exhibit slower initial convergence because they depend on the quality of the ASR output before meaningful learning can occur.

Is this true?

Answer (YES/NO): NO